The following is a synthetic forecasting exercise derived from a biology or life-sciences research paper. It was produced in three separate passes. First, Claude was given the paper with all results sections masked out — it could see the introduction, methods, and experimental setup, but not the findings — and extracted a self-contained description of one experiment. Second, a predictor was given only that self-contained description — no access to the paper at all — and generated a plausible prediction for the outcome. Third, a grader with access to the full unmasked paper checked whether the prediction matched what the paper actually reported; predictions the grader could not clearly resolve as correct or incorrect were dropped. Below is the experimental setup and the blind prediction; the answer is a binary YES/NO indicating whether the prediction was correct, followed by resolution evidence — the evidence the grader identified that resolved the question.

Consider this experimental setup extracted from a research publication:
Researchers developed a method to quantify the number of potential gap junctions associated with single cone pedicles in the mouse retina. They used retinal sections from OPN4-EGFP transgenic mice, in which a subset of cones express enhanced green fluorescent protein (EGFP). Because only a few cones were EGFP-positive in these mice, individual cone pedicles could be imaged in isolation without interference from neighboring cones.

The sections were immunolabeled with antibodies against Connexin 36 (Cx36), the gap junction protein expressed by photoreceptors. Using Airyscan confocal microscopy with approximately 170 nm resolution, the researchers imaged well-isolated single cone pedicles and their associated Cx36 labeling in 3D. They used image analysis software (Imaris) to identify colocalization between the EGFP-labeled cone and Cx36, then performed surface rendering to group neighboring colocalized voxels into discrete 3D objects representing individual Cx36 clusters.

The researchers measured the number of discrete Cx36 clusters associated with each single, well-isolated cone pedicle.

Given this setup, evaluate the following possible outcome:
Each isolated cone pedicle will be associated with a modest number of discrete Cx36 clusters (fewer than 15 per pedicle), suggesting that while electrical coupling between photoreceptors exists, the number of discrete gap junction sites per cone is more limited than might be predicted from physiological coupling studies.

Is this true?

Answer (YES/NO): NO